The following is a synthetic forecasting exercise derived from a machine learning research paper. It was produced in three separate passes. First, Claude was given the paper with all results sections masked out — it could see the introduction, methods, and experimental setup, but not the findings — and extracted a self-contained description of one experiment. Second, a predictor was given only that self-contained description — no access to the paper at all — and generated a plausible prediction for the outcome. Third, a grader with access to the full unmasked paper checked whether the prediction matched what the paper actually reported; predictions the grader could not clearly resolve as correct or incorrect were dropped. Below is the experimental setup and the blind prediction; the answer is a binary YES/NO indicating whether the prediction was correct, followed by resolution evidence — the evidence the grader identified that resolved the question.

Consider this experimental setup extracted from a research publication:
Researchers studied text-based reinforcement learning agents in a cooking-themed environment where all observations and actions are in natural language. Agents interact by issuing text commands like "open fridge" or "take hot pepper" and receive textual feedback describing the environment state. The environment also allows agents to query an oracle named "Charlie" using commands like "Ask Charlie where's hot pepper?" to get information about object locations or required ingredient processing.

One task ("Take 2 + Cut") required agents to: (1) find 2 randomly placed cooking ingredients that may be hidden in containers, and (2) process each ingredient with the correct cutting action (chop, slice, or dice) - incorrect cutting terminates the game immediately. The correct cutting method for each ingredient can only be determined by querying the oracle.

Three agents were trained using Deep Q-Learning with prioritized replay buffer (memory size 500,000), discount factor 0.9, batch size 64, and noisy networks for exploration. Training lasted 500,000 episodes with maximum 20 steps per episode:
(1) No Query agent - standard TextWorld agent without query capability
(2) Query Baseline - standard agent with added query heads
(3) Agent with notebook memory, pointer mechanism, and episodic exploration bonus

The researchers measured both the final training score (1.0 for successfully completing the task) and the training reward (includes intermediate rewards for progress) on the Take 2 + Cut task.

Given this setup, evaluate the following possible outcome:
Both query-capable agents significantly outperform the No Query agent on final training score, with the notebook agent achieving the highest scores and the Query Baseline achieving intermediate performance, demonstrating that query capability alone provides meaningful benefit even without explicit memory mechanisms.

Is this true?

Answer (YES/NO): NO